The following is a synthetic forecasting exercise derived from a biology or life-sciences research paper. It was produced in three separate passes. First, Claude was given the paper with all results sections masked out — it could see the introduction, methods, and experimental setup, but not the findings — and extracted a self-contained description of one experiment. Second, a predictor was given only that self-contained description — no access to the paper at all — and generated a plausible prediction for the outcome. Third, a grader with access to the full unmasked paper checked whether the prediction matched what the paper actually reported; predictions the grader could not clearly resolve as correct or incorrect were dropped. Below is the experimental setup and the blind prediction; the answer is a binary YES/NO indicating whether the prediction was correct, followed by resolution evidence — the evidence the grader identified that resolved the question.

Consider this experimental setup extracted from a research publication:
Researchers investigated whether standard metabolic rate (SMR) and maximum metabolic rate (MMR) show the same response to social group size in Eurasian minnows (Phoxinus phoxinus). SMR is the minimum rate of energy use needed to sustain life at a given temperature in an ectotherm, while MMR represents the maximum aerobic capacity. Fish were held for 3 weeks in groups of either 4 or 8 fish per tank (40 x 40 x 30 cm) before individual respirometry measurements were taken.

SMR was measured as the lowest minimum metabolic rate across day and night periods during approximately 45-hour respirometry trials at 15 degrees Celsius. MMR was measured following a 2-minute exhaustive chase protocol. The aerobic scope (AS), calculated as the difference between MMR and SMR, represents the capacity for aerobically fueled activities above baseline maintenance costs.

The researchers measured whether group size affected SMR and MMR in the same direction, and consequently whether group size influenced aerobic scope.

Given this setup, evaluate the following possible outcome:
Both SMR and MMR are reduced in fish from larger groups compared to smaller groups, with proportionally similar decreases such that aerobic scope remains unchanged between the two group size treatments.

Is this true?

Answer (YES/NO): NO